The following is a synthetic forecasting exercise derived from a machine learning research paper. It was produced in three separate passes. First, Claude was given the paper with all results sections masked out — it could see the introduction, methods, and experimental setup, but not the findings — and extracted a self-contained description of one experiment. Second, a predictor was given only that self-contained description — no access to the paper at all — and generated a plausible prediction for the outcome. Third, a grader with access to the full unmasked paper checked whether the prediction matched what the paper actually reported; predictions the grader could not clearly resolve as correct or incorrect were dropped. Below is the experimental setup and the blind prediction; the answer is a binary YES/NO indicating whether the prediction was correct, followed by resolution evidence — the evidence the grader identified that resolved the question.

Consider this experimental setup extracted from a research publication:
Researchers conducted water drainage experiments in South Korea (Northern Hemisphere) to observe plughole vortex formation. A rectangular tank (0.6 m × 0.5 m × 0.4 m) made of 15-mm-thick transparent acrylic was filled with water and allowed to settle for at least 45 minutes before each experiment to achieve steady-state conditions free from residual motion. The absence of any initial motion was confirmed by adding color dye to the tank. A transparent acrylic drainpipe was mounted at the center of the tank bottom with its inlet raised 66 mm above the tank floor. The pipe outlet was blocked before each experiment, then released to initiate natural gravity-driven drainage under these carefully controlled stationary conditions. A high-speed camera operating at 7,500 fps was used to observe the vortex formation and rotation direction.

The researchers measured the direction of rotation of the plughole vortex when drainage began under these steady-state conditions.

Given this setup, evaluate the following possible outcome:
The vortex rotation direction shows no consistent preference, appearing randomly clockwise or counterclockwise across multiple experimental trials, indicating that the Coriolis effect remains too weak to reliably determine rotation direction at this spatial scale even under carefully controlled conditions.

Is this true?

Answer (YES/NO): NO